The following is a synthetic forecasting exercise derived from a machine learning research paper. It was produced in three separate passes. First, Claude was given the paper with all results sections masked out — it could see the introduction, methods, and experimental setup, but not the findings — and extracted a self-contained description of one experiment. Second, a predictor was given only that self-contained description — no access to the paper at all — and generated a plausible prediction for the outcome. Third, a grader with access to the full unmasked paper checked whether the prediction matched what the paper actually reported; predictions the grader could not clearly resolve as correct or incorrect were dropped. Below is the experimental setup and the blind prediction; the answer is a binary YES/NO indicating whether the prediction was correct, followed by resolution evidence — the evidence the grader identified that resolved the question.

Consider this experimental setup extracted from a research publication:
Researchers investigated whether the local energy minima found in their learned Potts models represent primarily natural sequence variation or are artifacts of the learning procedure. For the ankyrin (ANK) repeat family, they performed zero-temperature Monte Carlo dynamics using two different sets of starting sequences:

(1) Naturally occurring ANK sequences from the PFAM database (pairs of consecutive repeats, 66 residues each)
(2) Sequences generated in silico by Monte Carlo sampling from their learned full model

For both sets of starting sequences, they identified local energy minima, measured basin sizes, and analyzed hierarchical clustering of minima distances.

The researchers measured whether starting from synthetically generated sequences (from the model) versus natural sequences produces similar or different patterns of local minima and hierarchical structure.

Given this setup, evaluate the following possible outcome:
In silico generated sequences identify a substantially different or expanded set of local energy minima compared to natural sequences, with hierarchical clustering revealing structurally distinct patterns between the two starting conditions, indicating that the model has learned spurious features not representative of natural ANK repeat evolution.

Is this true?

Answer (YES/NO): NO